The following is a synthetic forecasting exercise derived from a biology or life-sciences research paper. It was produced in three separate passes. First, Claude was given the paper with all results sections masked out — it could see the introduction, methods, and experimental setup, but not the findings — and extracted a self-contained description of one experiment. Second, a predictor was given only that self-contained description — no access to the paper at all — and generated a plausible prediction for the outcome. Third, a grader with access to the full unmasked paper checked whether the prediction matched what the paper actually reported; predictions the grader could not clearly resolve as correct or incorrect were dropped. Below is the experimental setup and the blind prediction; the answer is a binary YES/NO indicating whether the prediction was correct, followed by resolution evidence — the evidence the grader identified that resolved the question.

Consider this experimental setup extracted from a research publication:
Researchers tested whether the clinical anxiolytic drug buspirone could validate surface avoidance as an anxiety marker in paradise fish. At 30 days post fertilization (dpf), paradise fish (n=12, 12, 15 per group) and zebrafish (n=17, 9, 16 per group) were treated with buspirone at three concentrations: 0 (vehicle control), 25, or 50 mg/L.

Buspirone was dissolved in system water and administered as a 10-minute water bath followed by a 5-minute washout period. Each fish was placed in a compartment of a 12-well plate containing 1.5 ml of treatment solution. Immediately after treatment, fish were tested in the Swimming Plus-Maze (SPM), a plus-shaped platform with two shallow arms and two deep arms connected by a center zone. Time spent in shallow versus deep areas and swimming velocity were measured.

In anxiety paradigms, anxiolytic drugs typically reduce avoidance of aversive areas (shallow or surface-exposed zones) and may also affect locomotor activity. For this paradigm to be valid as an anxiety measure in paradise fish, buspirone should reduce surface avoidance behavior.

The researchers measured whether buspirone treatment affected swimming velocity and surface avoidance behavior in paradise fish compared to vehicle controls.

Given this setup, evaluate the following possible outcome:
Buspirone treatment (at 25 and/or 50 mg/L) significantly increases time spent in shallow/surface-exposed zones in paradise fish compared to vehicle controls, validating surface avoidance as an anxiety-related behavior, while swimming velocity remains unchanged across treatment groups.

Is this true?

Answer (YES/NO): NO